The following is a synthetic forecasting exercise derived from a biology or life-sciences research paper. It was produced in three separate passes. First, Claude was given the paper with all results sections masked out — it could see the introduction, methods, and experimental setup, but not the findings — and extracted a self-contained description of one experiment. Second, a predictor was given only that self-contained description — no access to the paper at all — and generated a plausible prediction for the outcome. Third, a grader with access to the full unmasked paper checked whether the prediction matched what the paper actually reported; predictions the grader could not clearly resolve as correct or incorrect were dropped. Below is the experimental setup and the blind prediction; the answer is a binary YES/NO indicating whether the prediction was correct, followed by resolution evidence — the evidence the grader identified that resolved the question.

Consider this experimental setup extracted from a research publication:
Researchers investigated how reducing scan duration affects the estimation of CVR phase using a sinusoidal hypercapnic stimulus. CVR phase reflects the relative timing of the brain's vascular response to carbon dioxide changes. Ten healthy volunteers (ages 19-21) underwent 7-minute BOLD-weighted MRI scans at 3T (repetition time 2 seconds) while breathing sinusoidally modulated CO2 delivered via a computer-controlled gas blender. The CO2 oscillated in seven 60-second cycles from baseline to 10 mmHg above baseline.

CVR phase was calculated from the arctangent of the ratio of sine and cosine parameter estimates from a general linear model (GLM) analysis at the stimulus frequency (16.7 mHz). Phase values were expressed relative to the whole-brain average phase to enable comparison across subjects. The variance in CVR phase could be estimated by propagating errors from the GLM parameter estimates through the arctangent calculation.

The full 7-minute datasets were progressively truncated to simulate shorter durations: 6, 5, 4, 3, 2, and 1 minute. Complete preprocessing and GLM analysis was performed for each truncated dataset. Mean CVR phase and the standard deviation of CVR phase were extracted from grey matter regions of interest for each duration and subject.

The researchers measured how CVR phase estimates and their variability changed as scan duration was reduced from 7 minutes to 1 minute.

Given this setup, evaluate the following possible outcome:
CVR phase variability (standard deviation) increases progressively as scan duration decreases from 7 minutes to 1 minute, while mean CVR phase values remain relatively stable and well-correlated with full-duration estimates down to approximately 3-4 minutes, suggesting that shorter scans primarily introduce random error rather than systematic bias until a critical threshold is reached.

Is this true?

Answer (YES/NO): NO